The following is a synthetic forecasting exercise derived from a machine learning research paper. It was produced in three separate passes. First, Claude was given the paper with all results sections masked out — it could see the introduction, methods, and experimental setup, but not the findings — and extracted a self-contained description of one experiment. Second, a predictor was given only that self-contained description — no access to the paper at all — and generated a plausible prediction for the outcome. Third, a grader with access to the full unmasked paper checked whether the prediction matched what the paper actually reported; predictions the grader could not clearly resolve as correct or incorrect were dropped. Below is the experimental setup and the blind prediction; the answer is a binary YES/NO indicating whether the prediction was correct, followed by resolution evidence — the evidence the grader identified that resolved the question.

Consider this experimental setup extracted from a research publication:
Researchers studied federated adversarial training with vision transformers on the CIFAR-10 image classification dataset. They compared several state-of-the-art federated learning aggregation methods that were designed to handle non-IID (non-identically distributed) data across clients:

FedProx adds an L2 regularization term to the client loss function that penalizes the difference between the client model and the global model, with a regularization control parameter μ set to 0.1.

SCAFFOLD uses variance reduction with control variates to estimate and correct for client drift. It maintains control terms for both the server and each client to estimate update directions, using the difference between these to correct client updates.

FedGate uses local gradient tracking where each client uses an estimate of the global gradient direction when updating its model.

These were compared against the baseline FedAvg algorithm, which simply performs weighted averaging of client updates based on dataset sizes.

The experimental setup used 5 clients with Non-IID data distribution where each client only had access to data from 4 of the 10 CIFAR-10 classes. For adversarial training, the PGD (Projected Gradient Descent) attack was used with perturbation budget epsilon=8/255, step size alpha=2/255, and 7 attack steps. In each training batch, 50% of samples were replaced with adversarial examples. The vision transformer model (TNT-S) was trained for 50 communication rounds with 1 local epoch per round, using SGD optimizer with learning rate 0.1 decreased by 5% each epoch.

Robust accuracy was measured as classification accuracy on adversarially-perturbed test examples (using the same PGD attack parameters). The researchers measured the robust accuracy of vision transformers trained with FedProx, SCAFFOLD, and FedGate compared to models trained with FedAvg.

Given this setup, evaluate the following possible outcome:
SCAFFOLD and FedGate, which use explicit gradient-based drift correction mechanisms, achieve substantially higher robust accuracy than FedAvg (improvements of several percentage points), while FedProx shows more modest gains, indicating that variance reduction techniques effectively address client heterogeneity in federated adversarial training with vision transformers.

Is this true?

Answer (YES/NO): NO